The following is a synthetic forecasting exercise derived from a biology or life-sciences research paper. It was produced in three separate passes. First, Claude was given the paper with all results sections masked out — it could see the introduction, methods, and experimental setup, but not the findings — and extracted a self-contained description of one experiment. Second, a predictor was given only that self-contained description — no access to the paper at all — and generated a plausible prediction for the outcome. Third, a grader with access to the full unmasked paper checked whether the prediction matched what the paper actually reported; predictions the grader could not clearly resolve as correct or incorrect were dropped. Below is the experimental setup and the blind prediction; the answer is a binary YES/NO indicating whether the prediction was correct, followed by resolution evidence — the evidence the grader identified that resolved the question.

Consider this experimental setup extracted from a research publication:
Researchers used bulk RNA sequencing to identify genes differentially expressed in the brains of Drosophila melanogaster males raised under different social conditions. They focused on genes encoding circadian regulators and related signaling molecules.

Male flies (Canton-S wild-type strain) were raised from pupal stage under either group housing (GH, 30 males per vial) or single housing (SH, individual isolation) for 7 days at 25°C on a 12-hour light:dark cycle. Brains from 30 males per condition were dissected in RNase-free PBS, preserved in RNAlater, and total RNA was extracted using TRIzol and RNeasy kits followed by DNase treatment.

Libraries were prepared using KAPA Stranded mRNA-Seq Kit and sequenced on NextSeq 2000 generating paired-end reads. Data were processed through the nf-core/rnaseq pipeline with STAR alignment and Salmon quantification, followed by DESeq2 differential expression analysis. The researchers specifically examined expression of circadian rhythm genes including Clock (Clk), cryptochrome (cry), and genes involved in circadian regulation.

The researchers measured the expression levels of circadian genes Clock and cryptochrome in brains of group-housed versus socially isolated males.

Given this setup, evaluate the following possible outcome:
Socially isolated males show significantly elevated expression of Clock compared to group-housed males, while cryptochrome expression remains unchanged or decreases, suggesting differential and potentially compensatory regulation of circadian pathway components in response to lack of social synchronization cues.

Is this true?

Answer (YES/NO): YES